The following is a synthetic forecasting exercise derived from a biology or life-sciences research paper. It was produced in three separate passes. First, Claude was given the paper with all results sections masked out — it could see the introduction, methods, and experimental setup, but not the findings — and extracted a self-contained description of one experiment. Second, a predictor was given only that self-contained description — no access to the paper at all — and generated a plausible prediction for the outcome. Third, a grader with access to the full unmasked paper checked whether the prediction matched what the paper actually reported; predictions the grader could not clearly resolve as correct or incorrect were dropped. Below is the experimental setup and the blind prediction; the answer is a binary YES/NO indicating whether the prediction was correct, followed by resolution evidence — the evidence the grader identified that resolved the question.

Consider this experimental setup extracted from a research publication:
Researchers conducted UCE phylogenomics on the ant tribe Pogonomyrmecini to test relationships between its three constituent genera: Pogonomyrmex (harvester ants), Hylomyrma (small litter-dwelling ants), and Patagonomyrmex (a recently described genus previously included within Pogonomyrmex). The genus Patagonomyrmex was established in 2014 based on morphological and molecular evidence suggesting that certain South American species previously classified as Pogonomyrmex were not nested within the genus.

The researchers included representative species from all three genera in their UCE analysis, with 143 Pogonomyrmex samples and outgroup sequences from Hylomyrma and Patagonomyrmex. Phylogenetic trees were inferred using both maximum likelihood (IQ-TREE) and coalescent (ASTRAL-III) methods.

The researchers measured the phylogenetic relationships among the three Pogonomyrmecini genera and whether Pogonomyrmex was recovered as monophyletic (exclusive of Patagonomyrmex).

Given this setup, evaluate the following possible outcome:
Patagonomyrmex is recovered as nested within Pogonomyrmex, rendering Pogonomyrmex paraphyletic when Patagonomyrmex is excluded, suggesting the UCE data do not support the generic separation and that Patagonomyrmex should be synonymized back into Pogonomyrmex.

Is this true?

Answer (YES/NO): NO